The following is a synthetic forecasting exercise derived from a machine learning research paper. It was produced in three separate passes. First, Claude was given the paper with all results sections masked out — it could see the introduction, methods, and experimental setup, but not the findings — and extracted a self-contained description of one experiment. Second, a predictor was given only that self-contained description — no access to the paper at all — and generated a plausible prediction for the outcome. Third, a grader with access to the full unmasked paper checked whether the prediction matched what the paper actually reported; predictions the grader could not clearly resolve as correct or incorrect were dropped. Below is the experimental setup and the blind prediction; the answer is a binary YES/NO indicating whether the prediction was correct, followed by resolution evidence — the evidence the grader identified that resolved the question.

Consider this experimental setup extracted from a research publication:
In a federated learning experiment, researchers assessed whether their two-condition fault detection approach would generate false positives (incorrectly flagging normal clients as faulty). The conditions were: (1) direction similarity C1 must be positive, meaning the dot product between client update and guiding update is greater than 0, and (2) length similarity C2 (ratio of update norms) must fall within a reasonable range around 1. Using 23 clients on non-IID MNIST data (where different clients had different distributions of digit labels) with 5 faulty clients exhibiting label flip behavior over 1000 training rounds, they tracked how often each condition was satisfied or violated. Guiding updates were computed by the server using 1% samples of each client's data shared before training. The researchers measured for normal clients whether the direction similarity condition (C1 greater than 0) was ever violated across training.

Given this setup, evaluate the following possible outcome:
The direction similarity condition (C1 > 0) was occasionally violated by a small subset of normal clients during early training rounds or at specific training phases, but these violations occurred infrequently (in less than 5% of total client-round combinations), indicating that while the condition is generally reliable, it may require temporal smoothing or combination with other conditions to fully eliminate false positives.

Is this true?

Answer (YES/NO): NO